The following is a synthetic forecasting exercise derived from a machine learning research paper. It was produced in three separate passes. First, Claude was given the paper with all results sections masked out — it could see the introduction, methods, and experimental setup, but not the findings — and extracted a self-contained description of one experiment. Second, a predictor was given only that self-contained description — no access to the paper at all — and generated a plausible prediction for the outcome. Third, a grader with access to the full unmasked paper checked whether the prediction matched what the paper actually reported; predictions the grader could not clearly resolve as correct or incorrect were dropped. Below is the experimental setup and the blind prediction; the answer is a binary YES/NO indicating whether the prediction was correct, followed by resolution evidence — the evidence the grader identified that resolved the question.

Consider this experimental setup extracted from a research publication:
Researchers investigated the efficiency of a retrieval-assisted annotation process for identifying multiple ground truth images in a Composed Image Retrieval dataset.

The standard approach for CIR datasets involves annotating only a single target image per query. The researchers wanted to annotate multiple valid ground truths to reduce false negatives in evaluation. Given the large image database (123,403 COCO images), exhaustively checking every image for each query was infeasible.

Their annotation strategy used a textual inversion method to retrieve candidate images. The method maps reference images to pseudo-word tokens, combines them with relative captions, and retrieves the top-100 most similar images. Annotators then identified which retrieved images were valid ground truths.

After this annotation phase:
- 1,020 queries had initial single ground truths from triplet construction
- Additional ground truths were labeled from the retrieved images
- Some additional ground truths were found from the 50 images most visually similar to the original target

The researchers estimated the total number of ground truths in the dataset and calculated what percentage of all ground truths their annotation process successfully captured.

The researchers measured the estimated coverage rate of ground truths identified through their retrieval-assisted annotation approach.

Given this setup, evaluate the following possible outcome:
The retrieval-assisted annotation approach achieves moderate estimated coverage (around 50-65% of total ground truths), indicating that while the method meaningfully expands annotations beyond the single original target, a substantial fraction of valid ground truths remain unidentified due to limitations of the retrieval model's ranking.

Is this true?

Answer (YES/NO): NO